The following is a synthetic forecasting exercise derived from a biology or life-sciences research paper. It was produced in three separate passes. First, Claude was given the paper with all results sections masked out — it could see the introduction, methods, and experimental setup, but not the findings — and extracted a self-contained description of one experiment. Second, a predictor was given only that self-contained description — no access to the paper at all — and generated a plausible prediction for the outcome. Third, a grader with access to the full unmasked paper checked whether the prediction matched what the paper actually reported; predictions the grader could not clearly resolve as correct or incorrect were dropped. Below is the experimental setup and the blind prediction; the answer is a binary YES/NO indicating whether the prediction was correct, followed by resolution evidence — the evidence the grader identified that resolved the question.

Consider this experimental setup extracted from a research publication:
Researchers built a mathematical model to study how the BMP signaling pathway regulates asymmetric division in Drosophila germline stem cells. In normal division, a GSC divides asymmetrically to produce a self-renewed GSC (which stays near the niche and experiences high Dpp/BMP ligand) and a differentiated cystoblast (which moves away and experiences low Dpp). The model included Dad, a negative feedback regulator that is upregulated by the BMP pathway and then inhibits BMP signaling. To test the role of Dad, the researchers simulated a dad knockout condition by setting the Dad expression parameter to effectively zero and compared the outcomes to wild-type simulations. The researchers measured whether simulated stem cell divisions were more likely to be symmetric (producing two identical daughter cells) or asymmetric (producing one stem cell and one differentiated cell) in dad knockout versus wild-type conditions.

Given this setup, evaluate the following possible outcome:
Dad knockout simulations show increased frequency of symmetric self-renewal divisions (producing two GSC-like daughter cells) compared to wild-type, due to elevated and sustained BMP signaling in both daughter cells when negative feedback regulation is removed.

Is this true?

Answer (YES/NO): YES